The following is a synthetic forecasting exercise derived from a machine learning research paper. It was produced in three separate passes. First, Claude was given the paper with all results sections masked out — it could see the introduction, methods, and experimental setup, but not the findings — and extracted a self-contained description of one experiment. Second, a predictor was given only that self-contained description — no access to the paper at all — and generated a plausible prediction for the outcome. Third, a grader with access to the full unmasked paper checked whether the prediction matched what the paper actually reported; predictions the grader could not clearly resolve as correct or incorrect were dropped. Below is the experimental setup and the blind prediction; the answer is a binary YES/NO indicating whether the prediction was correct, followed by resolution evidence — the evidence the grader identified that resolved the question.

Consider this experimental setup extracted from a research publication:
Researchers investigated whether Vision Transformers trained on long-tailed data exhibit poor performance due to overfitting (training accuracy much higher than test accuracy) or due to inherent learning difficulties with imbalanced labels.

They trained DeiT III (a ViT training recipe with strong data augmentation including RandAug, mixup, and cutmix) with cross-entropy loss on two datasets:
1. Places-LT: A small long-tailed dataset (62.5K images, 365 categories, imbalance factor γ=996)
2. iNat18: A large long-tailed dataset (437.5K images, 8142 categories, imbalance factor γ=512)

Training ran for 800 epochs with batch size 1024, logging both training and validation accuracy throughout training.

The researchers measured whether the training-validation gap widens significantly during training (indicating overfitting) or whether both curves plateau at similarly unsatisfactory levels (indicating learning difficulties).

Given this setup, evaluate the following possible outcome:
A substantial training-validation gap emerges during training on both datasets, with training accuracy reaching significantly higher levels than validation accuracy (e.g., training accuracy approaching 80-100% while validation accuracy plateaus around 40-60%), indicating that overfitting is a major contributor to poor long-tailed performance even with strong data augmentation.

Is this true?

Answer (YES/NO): NO